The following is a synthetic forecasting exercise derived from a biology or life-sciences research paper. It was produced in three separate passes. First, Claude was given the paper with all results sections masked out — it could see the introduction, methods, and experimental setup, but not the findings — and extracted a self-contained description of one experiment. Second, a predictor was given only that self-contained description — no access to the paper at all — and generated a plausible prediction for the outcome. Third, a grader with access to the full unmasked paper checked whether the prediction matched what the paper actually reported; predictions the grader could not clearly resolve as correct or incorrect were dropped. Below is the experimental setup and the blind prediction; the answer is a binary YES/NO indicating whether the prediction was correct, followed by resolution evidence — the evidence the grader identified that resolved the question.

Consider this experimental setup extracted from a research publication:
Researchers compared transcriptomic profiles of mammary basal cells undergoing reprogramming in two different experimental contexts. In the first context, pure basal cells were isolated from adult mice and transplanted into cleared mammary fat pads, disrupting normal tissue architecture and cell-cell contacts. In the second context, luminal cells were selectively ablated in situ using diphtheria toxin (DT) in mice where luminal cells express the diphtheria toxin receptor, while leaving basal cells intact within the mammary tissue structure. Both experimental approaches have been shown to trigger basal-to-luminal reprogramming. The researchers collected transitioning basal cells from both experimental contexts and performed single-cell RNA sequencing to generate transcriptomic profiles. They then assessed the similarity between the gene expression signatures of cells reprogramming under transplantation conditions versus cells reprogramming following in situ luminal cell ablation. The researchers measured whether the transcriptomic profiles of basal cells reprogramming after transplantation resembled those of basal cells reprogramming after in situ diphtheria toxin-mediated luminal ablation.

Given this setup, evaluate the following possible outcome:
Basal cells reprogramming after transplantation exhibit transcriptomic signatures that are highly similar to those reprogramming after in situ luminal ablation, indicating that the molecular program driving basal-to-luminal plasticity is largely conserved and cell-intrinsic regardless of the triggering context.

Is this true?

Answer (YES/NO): YES